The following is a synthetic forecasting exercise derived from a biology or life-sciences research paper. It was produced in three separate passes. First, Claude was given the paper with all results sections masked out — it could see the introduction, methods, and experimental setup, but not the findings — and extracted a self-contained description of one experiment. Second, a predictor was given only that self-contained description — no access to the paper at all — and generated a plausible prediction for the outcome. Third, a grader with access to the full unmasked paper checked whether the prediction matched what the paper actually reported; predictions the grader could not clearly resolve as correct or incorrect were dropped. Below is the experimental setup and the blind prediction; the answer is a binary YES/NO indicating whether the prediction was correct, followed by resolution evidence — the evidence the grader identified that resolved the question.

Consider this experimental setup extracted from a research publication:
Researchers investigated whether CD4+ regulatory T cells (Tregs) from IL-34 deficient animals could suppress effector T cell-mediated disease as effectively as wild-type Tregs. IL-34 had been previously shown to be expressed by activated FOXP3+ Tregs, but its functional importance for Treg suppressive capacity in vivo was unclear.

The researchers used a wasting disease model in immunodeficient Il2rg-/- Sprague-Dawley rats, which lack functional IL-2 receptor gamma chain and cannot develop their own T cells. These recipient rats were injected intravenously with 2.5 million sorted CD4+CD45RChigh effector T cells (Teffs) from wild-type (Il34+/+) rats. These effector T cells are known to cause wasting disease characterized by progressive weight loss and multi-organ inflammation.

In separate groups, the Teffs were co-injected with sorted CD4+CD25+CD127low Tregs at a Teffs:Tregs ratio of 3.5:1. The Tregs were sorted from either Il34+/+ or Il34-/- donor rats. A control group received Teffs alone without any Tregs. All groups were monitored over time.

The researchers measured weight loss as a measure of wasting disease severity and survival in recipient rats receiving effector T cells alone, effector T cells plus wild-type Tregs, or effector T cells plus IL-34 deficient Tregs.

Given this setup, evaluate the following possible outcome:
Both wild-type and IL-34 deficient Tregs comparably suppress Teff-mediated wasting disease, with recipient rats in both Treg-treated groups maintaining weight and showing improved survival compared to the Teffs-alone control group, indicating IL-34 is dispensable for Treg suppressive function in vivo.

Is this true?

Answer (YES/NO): NO